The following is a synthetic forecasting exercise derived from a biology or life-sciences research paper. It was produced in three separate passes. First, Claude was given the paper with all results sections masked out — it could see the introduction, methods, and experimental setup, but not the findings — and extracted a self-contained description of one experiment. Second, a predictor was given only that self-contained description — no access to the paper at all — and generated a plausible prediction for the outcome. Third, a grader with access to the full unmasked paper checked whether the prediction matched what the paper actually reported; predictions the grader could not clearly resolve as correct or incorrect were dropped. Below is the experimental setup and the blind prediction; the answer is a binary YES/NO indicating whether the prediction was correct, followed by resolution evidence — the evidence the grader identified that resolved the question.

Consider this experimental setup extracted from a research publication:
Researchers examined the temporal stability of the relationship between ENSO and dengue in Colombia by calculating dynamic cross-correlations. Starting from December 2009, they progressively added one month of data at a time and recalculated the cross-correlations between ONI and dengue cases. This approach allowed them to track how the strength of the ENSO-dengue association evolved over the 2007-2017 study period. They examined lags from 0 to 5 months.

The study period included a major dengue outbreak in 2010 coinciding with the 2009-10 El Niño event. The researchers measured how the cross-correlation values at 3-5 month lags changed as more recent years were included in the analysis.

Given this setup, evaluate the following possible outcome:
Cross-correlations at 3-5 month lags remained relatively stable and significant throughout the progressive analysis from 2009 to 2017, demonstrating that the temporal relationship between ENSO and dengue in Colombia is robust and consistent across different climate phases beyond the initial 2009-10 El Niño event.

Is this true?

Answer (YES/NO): NO